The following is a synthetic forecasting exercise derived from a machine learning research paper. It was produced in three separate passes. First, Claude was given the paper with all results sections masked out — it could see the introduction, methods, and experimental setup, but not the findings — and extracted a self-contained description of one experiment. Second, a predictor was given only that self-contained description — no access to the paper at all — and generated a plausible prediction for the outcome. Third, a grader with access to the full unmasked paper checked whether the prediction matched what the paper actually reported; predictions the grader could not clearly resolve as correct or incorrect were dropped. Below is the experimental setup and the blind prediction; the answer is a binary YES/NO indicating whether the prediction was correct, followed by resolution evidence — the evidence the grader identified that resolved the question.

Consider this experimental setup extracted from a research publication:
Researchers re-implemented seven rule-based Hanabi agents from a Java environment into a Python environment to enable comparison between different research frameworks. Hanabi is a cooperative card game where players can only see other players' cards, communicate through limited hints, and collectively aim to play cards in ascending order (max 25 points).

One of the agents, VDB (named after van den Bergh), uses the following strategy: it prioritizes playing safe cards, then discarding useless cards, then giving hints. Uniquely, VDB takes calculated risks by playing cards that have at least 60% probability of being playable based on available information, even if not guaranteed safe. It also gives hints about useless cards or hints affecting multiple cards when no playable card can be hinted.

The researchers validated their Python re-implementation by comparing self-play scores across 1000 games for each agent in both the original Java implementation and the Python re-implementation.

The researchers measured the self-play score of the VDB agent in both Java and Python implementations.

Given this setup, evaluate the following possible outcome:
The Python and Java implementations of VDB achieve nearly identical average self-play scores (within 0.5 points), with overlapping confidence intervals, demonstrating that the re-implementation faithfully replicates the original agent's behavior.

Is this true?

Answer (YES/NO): NO